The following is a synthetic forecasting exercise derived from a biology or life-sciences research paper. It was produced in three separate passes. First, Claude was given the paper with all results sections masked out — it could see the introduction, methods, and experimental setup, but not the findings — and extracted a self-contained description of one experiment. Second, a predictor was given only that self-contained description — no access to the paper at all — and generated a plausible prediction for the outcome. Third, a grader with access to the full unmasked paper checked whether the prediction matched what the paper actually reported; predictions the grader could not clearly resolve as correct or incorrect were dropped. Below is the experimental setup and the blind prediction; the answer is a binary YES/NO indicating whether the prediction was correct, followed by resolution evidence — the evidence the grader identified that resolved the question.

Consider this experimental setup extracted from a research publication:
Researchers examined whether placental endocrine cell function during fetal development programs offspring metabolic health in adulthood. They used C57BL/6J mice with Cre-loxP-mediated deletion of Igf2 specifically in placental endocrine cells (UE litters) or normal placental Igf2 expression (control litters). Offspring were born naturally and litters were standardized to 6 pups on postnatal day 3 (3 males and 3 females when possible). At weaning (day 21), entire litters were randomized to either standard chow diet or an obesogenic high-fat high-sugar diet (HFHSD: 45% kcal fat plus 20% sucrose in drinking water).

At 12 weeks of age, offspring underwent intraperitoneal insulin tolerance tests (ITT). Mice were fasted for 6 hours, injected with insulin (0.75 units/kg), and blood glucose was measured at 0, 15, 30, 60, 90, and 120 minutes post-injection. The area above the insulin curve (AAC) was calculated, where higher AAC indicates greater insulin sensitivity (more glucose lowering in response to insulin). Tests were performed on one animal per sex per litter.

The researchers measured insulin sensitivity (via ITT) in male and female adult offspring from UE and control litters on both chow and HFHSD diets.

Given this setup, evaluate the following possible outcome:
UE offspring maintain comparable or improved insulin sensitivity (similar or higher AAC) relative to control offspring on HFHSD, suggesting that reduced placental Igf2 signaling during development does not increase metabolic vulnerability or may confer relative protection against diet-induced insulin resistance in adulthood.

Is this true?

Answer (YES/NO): NO